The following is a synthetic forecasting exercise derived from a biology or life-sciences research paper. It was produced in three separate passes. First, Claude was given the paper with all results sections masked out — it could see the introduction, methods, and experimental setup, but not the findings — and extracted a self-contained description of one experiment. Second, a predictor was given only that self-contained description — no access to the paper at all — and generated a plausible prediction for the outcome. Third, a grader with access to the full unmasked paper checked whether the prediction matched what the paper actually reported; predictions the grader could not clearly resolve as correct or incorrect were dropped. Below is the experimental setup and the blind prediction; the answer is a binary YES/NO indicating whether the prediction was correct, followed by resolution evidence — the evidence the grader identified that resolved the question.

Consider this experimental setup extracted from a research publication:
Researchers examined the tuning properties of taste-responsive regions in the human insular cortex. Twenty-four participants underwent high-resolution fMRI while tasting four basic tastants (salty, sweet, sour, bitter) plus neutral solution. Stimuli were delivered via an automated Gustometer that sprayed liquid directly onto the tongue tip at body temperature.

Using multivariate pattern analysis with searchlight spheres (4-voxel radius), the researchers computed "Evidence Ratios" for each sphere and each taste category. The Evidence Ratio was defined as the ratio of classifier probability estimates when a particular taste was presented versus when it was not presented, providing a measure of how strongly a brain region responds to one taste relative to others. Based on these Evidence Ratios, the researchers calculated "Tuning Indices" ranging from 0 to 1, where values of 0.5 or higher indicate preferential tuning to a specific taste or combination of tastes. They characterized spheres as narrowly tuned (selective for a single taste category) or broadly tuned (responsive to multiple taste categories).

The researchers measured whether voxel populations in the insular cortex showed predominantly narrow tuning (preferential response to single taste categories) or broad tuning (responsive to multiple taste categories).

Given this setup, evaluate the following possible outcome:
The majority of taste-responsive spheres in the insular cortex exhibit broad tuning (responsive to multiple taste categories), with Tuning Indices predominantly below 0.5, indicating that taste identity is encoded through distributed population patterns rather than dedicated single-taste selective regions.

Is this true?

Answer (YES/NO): NO